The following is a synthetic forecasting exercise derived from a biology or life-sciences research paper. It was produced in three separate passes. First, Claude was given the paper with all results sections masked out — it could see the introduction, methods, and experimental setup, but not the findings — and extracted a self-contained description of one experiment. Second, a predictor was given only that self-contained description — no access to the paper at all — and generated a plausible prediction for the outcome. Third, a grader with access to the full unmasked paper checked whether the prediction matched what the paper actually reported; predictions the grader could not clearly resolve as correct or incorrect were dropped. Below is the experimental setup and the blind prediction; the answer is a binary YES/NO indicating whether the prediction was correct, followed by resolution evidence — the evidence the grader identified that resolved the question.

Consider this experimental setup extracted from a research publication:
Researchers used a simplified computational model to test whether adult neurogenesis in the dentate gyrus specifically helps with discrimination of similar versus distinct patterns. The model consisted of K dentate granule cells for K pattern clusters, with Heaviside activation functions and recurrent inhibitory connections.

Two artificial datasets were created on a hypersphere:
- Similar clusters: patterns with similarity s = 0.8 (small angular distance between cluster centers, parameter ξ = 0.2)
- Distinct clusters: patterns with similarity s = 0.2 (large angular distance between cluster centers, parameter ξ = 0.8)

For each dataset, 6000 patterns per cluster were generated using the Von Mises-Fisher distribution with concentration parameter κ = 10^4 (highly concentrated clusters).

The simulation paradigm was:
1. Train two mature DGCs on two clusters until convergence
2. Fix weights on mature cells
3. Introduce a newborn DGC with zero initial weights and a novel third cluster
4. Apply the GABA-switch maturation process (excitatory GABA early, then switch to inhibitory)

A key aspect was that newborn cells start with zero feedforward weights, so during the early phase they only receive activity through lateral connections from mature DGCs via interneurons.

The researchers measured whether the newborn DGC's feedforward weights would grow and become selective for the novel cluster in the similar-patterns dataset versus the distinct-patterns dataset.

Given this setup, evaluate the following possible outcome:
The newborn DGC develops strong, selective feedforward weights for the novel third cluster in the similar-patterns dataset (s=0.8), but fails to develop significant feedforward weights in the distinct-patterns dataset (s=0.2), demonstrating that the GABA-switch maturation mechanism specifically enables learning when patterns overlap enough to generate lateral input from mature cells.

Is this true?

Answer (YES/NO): YES